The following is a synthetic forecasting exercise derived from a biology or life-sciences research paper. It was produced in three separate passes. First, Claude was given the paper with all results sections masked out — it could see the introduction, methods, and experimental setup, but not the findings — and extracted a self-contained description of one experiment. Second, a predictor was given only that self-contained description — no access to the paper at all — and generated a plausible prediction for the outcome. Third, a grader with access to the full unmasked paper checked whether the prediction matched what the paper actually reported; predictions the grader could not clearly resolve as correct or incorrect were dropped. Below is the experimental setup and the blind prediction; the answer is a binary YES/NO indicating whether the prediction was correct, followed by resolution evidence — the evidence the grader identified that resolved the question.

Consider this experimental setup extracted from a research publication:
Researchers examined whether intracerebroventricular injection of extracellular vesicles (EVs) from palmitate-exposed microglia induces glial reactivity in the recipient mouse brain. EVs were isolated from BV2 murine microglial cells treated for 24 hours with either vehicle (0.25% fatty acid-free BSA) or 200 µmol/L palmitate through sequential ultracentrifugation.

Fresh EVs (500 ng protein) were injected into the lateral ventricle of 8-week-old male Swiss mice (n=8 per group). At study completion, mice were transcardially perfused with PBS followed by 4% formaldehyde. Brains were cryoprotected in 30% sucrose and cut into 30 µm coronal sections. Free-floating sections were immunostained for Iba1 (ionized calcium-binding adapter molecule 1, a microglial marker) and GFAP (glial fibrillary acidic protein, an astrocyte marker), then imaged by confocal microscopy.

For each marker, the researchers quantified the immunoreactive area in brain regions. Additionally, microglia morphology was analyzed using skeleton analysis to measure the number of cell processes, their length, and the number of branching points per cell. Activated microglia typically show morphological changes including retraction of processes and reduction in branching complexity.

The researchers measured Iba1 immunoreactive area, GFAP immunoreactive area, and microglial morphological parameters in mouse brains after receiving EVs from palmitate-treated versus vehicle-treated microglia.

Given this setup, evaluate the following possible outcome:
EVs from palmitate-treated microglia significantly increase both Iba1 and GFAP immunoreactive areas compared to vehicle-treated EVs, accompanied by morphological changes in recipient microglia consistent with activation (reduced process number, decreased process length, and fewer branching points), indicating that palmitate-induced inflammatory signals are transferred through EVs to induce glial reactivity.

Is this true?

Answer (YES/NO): NO